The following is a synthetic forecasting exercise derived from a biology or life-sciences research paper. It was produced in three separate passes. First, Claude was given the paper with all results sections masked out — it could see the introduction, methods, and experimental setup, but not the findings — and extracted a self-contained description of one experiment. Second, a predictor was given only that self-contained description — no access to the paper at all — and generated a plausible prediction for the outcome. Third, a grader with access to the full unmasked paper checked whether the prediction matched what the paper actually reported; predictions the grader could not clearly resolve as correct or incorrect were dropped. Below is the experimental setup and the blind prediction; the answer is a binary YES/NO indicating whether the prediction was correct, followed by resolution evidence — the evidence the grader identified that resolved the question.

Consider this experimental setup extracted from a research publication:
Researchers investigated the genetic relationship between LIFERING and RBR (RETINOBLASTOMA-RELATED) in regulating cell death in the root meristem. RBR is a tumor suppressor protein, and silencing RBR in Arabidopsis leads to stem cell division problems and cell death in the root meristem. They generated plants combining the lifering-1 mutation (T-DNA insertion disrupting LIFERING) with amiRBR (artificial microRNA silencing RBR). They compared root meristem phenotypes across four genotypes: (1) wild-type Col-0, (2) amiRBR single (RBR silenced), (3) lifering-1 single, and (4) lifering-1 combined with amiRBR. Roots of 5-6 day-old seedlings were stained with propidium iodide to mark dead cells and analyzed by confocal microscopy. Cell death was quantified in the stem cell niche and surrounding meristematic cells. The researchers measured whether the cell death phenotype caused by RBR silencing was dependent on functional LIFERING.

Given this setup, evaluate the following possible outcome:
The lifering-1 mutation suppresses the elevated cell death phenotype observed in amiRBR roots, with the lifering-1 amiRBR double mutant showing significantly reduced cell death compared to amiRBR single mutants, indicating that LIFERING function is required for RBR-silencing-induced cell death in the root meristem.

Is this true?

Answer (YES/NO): YES